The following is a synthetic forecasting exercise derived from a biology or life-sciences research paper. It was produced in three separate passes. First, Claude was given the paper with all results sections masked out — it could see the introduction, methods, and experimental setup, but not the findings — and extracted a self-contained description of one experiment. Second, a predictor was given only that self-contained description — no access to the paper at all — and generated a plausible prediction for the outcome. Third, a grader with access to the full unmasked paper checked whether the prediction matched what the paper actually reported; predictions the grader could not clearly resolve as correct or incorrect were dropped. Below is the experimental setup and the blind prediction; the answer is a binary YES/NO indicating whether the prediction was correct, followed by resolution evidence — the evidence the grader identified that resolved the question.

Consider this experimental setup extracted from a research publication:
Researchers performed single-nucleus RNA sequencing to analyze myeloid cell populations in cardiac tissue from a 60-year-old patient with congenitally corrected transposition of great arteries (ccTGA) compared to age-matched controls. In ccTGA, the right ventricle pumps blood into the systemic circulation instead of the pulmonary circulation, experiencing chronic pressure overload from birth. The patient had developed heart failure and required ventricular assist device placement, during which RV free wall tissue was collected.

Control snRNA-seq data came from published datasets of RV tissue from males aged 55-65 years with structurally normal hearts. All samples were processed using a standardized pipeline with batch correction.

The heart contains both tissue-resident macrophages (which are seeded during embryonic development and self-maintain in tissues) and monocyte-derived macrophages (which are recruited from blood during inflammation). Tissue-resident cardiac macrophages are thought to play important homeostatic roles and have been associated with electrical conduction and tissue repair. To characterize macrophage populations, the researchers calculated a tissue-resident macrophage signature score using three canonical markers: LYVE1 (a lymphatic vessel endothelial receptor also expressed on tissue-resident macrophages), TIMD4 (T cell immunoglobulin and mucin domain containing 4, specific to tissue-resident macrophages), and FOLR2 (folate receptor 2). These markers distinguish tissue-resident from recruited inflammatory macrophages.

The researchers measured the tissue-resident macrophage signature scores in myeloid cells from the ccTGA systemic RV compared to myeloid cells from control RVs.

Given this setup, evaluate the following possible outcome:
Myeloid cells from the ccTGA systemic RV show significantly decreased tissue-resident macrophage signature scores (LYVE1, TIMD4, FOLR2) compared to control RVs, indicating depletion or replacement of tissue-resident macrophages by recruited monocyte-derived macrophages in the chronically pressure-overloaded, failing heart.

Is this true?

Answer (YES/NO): NO